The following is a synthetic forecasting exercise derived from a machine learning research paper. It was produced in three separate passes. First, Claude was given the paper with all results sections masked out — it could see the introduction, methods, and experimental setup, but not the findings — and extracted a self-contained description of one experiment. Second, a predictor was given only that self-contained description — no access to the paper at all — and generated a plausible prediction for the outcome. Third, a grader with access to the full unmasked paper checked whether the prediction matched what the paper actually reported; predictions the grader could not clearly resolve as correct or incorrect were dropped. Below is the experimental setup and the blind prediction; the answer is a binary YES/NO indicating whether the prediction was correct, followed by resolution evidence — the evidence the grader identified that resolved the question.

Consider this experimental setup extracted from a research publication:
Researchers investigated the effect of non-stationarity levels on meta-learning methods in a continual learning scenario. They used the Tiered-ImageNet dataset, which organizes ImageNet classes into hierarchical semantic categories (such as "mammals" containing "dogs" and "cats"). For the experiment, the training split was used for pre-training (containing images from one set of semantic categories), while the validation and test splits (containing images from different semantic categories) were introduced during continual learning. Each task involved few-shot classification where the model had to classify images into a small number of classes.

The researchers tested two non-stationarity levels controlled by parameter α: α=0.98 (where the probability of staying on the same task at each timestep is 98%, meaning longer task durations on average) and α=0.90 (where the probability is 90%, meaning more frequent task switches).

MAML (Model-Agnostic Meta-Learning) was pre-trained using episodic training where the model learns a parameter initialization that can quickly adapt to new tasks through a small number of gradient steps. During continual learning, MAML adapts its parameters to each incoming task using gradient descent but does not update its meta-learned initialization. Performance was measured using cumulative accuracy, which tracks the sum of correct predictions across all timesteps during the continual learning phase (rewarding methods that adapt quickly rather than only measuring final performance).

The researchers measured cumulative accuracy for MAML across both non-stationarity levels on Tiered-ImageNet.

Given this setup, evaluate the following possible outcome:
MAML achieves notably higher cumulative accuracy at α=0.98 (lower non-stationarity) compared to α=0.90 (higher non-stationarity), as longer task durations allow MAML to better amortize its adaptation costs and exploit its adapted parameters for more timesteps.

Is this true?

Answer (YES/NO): NO